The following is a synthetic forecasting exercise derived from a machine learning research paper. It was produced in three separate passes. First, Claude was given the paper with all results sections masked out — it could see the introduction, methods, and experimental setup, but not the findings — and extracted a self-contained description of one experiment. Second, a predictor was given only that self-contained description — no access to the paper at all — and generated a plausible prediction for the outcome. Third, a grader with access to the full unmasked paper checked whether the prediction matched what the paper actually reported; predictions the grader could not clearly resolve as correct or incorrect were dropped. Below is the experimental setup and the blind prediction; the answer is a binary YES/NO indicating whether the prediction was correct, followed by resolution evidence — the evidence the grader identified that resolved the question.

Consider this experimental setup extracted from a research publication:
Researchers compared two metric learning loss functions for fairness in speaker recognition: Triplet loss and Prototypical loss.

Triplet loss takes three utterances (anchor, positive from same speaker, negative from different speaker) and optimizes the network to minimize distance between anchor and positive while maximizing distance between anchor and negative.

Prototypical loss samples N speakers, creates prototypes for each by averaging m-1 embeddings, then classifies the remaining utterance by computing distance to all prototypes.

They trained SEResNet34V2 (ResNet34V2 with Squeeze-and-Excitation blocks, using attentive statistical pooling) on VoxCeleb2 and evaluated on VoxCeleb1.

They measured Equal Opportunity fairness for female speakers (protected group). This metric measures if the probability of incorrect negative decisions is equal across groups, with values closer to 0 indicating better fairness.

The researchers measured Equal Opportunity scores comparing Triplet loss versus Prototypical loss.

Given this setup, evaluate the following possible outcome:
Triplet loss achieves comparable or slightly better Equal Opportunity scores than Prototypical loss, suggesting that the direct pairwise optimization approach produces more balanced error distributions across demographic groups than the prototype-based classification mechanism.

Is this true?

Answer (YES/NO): NO